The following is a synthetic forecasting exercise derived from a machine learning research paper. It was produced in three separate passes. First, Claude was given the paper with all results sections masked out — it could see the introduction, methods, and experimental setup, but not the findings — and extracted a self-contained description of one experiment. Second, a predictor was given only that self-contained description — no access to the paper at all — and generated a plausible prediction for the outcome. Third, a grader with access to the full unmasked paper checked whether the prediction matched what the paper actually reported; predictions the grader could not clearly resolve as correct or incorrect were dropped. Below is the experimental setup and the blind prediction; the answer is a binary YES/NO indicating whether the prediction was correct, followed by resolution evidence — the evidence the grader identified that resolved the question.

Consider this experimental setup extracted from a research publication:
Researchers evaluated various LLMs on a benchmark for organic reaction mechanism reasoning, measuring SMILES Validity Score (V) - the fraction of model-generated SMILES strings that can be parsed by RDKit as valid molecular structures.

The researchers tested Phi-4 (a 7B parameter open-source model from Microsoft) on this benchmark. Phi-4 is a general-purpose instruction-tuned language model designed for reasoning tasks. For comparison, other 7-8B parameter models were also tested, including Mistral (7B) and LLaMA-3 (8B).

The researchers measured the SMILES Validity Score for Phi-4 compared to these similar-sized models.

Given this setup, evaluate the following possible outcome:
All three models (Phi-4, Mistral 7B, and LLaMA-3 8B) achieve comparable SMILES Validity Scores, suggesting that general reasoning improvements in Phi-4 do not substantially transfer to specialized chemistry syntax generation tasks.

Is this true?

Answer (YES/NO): NO